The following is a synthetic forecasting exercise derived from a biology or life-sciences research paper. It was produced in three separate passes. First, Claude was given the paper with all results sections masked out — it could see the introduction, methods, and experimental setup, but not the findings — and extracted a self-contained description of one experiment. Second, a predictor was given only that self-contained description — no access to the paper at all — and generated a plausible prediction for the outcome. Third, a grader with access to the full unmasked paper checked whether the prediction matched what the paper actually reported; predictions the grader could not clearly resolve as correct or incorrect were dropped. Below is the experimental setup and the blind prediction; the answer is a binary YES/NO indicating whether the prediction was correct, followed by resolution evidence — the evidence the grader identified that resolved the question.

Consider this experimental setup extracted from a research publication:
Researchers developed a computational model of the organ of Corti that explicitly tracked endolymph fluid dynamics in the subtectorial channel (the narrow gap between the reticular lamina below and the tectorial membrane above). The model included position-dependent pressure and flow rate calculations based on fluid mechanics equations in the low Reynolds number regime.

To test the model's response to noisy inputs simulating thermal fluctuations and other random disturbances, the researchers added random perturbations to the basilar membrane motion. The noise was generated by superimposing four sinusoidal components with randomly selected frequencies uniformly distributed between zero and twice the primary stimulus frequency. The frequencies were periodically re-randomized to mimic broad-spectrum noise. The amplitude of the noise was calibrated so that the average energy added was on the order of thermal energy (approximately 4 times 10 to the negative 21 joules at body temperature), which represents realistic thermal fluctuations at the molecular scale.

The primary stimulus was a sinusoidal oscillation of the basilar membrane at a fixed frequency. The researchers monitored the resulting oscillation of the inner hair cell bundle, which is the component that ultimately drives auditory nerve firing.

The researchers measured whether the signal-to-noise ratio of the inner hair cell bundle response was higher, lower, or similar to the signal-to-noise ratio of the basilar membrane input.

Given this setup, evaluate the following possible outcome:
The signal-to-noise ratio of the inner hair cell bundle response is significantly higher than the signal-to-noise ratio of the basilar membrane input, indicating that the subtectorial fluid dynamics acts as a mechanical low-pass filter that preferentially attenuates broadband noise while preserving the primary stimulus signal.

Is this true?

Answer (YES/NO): NO